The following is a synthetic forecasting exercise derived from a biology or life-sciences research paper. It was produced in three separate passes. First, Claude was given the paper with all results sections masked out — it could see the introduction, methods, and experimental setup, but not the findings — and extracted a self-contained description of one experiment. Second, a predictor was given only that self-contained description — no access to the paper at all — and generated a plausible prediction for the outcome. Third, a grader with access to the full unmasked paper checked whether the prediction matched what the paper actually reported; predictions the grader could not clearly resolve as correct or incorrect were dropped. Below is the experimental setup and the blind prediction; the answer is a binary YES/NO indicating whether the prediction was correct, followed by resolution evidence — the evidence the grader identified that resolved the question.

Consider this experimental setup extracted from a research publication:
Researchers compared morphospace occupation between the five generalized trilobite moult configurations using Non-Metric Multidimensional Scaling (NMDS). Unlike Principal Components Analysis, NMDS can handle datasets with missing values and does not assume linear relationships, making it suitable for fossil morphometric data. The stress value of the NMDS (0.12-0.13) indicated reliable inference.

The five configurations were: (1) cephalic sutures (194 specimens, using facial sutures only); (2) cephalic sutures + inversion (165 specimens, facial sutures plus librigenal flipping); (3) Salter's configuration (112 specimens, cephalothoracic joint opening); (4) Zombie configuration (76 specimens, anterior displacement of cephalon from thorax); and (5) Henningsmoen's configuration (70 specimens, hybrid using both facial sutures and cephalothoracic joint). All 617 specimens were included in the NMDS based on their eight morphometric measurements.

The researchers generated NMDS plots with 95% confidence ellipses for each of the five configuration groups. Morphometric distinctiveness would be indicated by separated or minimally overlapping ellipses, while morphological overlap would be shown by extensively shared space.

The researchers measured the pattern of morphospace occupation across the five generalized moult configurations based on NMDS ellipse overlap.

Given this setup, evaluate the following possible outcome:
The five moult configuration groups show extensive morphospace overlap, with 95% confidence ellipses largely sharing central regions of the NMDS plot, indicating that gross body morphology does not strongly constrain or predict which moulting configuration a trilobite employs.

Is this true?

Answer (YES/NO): YES